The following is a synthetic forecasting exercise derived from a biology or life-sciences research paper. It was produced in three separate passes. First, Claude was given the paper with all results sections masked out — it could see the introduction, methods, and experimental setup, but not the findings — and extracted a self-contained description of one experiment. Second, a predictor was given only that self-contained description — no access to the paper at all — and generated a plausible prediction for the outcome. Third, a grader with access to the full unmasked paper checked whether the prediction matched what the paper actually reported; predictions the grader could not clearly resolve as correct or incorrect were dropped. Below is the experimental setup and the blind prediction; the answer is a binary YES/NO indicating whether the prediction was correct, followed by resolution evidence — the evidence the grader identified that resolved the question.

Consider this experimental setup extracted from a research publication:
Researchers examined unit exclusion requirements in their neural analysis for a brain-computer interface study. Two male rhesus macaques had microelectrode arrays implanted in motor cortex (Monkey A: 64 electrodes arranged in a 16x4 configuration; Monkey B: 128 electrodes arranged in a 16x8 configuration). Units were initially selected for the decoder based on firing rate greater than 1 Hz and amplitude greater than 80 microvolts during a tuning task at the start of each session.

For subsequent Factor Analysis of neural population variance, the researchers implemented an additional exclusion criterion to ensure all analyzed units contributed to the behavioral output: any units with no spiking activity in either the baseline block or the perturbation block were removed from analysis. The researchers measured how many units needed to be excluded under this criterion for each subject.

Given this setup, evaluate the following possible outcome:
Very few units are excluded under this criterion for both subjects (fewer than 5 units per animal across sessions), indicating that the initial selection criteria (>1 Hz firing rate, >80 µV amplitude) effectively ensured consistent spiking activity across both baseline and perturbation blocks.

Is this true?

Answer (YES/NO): YES